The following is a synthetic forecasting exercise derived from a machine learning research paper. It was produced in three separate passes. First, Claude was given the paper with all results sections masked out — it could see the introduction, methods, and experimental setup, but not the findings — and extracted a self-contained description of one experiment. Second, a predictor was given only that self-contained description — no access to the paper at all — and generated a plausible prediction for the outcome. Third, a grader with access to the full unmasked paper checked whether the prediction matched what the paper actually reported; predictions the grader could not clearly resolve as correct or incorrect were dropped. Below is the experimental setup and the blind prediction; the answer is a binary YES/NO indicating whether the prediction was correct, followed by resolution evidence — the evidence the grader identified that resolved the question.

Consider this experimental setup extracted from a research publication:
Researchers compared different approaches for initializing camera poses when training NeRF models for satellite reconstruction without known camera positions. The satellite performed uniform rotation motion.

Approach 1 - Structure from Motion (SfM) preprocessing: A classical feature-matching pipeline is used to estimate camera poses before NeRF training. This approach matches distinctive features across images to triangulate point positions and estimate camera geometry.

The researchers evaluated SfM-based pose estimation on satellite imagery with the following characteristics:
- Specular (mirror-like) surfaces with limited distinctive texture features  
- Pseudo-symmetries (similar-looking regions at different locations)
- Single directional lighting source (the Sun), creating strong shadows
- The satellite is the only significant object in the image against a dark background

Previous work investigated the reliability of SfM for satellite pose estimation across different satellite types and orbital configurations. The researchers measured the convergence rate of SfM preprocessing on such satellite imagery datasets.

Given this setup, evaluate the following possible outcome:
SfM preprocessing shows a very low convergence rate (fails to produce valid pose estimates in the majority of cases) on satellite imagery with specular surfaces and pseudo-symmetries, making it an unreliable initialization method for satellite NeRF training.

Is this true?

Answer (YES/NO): NO